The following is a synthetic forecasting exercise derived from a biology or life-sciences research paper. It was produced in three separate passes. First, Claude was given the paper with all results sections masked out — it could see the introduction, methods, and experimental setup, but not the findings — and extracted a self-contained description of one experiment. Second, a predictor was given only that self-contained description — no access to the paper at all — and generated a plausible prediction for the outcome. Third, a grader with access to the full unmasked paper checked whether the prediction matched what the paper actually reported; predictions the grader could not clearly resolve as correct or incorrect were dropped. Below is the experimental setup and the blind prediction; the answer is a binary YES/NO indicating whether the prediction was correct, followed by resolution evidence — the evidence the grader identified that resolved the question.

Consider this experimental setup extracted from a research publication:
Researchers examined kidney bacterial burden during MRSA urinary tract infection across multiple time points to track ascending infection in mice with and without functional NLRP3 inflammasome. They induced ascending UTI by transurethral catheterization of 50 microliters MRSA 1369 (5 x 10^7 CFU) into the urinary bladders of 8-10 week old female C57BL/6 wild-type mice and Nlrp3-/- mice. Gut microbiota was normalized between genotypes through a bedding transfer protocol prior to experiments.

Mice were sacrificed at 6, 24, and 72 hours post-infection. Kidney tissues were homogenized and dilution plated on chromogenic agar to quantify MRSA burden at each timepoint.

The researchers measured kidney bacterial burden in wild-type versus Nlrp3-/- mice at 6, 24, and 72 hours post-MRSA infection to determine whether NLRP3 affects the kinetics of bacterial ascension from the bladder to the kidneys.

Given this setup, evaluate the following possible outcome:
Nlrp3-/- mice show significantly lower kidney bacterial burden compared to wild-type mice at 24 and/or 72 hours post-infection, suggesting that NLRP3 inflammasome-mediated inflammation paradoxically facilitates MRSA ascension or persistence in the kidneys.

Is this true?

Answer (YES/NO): NO